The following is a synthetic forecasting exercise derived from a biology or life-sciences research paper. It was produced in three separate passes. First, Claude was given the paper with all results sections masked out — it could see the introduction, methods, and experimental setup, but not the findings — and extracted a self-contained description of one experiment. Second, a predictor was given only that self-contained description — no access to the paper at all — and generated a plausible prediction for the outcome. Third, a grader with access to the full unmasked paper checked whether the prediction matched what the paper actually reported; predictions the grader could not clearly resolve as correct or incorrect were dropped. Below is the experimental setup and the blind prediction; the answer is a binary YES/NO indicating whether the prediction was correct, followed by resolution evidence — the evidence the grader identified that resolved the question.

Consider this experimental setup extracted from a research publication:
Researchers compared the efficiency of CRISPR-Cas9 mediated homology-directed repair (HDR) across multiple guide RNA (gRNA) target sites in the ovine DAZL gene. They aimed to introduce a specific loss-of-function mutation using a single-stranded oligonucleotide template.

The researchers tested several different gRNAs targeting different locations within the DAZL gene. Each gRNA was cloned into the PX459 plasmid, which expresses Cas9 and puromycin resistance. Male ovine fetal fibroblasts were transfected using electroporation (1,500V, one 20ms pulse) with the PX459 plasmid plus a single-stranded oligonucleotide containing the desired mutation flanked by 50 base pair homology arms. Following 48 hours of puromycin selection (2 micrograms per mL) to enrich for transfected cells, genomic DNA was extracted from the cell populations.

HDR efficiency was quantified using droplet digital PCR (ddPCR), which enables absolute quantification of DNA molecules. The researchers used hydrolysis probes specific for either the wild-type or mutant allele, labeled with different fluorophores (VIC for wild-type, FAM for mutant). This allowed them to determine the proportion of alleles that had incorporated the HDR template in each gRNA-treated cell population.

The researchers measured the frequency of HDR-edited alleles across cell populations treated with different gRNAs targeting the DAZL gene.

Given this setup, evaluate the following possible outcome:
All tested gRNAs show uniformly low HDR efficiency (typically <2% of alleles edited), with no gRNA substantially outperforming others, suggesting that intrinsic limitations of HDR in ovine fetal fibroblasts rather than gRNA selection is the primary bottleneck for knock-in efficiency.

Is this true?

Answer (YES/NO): NO